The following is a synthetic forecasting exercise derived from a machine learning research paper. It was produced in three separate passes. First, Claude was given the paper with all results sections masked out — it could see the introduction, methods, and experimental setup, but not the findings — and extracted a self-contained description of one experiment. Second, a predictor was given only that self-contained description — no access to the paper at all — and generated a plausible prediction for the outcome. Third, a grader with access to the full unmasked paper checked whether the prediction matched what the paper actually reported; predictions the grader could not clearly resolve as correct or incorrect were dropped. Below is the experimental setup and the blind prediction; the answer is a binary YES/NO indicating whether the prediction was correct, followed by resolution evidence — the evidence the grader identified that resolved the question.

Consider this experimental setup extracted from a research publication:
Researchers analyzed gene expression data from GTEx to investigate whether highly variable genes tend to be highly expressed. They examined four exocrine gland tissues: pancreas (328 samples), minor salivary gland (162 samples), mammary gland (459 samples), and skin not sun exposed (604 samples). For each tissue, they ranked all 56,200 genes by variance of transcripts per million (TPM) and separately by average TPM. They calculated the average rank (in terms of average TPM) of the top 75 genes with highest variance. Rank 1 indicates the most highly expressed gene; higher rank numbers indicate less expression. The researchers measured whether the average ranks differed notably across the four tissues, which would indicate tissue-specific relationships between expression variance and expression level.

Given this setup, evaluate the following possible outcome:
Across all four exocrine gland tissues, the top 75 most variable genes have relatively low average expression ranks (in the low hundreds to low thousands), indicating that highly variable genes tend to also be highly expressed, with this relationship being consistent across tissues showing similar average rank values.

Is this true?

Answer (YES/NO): NO